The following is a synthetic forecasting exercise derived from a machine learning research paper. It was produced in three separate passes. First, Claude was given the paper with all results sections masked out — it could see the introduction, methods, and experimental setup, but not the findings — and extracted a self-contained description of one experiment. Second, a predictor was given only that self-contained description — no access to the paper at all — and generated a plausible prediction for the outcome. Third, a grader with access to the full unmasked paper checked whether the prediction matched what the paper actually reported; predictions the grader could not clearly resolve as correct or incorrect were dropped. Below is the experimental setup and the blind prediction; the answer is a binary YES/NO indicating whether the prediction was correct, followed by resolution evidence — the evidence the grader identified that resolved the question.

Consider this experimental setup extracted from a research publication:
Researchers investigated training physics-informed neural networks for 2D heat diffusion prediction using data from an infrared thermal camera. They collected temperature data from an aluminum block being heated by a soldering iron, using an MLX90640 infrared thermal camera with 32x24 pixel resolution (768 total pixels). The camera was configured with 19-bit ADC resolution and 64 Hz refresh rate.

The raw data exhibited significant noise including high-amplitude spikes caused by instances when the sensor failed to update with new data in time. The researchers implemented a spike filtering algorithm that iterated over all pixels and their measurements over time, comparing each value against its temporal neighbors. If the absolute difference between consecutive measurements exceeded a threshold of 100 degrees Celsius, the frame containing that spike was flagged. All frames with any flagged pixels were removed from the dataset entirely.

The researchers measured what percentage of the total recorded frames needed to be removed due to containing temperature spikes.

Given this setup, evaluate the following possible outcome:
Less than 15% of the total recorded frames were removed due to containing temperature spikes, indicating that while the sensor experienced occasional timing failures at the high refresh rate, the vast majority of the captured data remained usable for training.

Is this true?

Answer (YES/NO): YES